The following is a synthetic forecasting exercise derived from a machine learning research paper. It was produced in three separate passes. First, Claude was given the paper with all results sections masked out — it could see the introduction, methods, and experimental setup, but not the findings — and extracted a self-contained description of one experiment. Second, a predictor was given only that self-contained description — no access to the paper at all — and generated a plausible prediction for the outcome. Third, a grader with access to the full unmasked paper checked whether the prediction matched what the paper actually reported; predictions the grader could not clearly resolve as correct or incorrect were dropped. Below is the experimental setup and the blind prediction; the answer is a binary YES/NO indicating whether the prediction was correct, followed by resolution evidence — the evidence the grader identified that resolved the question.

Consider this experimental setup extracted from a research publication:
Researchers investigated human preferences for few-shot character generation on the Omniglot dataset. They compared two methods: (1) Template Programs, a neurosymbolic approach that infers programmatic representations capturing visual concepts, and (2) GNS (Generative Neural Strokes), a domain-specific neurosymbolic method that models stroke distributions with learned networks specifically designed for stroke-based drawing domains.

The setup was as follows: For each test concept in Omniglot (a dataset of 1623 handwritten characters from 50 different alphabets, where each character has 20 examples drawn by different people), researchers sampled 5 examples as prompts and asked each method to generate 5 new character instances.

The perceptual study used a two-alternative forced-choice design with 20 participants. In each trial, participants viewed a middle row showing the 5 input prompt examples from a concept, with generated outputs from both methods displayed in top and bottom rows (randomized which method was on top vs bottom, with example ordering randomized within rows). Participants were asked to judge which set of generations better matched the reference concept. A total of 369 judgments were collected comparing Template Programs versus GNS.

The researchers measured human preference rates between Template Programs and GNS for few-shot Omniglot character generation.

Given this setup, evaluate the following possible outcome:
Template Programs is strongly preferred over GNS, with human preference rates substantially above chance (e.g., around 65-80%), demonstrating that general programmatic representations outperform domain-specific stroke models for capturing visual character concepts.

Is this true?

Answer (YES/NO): NO